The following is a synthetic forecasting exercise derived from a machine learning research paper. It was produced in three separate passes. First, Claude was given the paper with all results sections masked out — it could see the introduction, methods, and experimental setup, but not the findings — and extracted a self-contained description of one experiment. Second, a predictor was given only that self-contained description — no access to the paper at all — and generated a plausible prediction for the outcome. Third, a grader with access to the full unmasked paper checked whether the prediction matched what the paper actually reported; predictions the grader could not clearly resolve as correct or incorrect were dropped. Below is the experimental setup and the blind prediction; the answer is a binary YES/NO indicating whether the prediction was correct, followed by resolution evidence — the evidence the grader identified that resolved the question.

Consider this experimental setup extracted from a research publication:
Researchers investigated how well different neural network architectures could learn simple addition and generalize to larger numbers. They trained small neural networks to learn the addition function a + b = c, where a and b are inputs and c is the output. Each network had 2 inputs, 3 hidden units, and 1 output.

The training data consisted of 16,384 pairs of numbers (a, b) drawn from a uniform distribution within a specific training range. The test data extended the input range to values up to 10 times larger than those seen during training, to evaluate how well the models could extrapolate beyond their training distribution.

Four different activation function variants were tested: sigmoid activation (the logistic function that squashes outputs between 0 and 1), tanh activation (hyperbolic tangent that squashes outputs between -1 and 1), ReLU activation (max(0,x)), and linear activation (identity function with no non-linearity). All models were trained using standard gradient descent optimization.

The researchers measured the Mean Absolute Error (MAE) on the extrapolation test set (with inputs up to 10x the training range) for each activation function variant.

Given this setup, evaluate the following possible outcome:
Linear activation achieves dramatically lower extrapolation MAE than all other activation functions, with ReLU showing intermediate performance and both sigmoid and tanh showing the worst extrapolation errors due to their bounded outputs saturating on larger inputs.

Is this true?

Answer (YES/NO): YES